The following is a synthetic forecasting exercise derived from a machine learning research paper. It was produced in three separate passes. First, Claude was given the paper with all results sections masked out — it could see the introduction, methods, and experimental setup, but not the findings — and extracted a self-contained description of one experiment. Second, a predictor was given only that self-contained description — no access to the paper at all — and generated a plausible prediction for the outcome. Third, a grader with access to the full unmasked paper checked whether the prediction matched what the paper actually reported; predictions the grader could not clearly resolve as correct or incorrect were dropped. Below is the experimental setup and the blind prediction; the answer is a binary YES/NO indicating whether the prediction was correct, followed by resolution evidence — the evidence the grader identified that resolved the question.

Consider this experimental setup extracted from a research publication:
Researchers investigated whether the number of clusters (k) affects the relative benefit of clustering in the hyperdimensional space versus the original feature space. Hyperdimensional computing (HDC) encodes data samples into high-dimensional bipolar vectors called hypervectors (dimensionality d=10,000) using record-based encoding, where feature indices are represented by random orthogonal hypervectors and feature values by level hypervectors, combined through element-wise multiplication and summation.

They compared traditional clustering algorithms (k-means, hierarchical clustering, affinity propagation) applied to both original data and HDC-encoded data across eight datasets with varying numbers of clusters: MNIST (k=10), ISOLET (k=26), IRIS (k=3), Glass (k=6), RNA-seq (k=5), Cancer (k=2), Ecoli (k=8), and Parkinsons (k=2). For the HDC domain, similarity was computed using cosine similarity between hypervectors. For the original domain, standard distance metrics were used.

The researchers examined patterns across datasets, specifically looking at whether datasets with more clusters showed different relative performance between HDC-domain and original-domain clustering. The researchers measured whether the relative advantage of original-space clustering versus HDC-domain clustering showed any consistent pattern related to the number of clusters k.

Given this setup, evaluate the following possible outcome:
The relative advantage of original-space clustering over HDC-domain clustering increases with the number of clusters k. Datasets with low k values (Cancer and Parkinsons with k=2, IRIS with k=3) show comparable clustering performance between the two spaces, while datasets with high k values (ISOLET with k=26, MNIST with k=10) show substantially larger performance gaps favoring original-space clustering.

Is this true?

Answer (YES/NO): NO